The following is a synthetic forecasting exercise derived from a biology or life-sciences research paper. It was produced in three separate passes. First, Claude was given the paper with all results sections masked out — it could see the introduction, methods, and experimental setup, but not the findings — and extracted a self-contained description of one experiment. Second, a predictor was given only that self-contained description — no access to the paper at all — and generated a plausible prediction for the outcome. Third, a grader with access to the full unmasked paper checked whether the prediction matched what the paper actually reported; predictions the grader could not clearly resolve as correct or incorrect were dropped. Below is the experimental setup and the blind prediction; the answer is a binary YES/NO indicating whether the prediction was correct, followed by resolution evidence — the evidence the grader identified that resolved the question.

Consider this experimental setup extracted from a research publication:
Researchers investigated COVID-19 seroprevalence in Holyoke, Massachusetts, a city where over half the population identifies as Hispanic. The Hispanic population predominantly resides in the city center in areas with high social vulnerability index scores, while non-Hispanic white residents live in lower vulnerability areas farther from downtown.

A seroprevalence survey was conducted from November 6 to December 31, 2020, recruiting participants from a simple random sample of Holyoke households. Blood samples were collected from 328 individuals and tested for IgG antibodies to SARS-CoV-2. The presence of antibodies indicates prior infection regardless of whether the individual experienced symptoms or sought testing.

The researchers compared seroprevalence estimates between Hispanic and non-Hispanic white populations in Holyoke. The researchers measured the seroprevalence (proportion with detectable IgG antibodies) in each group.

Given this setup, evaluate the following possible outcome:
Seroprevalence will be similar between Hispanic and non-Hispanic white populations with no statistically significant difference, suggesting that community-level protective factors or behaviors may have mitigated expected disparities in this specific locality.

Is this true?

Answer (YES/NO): NO